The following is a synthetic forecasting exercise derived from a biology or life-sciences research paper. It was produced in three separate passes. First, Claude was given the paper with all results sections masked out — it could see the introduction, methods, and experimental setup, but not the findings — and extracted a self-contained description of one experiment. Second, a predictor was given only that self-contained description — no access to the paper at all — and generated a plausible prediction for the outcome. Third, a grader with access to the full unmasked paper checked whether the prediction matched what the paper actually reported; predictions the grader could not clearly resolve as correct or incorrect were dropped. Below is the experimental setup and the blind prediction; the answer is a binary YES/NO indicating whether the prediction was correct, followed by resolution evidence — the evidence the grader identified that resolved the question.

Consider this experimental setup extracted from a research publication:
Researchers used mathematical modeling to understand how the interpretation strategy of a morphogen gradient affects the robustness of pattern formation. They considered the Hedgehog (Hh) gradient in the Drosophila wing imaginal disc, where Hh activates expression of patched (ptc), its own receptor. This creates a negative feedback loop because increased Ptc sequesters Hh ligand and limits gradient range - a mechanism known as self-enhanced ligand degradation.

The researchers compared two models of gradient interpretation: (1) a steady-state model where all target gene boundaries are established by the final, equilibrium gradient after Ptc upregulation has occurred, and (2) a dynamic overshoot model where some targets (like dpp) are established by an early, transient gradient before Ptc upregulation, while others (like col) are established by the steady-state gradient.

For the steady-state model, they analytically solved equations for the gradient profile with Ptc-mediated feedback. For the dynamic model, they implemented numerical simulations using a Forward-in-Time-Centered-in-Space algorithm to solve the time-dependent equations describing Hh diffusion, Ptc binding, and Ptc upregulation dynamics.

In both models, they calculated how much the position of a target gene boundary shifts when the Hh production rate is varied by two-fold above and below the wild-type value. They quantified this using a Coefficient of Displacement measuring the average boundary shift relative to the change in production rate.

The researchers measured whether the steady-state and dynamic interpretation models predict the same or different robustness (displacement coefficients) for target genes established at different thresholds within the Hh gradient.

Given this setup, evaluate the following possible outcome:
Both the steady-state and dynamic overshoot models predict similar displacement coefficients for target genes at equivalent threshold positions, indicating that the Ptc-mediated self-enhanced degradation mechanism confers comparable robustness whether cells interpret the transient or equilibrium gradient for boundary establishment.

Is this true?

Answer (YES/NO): NO